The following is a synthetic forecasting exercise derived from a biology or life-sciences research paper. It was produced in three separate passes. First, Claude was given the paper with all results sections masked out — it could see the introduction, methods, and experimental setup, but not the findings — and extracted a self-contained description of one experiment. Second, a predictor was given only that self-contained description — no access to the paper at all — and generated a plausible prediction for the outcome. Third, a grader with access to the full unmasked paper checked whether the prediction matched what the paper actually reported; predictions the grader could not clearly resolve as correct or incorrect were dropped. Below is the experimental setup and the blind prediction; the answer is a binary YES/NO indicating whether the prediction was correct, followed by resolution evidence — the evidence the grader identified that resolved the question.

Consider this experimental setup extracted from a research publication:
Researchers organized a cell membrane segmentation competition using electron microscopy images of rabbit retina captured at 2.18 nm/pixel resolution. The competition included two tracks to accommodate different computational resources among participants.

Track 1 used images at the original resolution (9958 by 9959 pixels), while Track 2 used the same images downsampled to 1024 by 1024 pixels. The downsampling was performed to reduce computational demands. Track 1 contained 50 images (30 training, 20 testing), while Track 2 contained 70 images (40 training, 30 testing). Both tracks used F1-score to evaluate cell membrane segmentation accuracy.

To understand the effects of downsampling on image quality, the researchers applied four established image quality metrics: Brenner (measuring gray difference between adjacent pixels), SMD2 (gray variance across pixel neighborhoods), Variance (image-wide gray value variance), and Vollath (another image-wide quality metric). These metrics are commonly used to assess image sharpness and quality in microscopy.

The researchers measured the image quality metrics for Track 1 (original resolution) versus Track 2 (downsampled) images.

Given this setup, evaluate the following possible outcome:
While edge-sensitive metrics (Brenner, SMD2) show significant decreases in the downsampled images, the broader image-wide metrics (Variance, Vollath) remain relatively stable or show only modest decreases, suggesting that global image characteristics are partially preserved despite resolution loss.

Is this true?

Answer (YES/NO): NO